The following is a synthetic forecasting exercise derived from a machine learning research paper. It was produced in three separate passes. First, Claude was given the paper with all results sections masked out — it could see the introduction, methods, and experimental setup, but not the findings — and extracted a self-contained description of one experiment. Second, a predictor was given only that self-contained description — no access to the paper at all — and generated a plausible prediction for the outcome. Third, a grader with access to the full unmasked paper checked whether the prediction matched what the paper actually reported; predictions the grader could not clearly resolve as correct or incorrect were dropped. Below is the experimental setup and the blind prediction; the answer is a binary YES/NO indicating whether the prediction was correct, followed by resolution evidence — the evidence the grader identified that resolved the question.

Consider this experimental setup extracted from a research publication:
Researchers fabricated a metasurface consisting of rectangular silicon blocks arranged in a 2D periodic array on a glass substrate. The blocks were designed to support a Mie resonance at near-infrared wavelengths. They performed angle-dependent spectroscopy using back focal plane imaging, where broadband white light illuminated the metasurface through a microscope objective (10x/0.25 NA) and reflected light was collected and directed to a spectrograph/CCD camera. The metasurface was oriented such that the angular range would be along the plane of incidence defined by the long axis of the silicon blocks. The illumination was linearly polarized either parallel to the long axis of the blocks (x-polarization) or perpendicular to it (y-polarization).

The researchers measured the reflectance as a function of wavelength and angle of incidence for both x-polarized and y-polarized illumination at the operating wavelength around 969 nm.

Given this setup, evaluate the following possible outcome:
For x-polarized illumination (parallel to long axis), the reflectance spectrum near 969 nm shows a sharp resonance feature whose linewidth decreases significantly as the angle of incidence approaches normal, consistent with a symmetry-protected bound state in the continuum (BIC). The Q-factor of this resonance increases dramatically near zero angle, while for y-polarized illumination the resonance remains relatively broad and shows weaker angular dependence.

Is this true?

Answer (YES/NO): NO